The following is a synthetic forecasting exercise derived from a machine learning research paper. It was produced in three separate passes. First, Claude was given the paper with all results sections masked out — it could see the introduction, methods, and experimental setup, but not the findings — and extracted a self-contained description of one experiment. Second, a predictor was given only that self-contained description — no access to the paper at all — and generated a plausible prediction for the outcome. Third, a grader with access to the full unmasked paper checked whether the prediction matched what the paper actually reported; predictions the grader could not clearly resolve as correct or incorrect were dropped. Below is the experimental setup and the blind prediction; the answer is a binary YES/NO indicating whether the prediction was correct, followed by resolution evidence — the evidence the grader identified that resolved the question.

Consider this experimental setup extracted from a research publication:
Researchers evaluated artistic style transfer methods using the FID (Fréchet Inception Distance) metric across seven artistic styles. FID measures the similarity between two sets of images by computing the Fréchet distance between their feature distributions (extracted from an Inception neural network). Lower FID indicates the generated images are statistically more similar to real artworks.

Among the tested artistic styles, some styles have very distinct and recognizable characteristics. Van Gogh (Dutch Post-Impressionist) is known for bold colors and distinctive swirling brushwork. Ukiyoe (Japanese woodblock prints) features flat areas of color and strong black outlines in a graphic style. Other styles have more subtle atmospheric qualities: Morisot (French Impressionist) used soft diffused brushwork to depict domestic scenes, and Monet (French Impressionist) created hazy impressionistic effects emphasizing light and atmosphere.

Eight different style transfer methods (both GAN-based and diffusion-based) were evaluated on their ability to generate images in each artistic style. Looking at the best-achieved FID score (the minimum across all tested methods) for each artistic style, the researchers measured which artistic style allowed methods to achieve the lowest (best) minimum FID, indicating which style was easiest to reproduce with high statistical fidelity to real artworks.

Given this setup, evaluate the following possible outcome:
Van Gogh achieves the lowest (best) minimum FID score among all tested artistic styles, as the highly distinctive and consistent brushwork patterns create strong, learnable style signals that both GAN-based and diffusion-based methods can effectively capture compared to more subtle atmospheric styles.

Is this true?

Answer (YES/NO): NO